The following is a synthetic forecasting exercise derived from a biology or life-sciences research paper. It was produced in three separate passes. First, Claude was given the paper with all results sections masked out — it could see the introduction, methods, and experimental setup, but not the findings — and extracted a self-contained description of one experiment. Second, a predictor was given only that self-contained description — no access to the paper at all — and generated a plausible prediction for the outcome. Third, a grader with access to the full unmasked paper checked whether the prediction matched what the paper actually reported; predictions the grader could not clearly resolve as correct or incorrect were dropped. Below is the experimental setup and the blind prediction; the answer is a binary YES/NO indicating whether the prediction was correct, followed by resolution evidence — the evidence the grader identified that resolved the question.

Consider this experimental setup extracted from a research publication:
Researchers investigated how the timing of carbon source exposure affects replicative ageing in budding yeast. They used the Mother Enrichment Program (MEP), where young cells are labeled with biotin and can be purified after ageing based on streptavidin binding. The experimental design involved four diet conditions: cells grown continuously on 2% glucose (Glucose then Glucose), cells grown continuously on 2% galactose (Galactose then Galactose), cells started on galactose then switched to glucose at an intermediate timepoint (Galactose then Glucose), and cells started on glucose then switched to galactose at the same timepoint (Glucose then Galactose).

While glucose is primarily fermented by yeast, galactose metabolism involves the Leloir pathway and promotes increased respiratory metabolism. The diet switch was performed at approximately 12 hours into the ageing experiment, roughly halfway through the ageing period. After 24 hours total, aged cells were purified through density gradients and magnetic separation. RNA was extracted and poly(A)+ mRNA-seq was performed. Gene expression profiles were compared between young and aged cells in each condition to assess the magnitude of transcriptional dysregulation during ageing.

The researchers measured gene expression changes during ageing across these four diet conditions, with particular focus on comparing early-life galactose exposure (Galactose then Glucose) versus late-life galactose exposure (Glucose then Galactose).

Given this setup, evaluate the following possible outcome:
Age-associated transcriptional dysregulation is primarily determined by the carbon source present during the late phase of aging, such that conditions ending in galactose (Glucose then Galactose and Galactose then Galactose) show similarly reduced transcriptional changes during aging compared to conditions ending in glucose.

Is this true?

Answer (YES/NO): NO